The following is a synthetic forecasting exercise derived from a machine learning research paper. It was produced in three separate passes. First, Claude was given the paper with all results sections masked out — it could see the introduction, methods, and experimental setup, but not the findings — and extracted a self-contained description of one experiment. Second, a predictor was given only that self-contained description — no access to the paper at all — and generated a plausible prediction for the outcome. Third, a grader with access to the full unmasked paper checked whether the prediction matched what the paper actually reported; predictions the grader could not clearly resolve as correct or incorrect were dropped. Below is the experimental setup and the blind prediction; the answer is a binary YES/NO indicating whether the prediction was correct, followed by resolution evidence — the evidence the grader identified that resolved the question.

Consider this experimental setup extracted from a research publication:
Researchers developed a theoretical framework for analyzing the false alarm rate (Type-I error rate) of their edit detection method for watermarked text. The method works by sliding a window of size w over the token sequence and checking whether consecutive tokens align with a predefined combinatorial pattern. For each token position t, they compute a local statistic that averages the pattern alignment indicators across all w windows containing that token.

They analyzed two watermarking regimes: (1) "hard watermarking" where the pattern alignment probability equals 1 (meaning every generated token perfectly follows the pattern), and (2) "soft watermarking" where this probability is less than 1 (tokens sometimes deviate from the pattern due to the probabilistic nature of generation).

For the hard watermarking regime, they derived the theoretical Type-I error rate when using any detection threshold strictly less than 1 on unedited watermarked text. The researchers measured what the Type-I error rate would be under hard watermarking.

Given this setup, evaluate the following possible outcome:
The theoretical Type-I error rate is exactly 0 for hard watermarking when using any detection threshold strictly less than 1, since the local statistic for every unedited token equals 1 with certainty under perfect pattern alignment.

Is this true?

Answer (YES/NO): YES